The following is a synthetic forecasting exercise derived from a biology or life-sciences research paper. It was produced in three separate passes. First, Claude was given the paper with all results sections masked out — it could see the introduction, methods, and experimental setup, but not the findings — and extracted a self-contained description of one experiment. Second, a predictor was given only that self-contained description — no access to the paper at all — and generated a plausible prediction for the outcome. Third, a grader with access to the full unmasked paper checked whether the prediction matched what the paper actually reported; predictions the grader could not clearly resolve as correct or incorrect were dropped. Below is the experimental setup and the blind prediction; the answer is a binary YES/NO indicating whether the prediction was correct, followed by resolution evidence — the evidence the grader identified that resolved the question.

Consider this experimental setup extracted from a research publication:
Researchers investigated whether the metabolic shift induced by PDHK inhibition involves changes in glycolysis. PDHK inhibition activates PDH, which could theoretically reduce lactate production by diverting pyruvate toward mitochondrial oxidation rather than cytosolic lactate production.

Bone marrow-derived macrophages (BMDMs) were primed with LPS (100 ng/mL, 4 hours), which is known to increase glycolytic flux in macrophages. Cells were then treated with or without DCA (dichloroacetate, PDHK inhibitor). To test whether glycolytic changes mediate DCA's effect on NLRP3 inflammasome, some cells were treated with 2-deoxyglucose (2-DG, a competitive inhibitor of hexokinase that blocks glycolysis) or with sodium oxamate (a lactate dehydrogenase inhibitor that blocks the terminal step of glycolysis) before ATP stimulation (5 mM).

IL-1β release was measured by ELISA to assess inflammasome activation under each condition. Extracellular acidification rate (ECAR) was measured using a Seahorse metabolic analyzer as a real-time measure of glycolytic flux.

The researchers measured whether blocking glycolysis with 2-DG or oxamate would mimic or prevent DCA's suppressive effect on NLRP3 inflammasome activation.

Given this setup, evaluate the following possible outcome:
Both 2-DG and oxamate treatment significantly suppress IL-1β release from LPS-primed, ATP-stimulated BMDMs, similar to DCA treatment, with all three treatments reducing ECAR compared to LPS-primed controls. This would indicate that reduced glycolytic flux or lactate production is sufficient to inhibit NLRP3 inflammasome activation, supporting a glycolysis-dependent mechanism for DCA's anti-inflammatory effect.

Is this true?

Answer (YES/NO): NO